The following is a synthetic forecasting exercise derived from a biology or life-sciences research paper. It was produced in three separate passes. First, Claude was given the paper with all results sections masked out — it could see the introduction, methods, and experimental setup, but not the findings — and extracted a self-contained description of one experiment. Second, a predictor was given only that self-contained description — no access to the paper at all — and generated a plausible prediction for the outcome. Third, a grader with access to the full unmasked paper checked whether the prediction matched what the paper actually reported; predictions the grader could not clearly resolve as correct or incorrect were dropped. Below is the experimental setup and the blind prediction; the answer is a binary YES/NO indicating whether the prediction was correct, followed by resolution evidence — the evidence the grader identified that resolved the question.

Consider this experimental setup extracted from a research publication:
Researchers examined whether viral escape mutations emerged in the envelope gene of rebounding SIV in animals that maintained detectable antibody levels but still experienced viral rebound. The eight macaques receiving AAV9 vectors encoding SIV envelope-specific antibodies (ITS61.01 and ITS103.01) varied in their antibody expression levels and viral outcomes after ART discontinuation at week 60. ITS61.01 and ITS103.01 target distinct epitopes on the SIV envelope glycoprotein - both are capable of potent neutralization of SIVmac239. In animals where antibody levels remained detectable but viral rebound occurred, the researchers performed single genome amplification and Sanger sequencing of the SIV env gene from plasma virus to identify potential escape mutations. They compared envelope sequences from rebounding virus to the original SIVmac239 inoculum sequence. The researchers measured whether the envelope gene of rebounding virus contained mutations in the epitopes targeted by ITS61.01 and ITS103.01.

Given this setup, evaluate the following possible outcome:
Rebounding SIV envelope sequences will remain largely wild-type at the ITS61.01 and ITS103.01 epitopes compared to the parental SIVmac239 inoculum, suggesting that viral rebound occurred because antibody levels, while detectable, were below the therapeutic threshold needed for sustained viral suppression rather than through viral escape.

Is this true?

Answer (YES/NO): NO